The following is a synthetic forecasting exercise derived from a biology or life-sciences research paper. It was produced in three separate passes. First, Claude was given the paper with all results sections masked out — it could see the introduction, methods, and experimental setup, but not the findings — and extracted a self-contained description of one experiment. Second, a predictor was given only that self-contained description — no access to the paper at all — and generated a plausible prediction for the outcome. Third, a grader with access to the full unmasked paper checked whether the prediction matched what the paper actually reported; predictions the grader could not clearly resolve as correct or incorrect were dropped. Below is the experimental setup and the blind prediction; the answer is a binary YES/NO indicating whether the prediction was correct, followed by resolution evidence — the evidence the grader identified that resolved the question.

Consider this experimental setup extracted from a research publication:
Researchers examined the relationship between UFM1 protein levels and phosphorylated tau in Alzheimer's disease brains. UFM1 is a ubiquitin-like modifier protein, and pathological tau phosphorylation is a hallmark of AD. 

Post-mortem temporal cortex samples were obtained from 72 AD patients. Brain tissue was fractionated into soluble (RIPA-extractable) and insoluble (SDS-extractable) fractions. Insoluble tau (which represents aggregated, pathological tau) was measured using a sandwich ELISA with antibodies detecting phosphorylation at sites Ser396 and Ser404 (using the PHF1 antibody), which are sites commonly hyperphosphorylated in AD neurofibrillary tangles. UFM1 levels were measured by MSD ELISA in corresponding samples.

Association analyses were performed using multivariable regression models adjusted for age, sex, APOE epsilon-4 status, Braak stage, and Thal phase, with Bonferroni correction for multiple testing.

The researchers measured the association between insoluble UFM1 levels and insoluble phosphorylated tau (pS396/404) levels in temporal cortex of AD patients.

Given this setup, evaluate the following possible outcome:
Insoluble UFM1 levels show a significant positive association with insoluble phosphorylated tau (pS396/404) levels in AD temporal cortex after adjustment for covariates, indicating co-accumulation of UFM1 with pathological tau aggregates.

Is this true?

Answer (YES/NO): NO